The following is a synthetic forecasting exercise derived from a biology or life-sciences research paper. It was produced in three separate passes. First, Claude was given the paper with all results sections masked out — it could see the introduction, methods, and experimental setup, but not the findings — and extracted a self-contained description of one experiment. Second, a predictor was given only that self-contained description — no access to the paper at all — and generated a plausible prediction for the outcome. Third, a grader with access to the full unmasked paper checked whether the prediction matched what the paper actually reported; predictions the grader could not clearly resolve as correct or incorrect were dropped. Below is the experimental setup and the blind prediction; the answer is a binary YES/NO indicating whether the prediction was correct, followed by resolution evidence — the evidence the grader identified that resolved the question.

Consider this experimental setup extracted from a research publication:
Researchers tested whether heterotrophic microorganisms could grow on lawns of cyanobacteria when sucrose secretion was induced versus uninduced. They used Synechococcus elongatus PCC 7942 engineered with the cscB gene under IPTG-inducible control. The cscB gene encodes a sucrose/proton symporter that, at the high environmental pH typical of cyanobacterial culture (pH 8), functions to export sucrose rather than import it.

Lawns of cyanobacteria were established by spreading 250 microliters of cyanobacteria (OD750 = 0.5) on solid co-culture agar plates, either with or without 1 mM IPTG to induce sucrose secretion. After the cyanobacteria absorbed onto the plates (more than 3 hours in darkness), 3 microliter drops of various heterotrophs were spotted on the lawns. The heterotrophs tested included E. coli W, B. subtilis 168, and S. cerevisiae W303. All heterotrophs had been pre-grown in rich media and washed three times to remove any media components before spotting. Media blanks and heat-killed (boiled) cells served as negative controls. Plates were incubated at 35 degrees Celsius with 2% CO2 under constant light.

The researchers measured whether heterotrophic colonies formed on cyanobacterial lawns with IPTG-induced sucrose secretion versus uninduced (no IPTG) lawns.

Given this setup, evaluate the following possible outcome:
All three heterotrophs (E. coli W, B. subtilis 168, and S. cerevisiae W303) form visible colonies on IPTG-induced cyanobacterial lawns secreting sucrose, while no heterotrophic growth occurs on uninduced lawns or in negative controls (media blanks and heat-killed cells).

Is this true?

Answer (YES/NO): NO